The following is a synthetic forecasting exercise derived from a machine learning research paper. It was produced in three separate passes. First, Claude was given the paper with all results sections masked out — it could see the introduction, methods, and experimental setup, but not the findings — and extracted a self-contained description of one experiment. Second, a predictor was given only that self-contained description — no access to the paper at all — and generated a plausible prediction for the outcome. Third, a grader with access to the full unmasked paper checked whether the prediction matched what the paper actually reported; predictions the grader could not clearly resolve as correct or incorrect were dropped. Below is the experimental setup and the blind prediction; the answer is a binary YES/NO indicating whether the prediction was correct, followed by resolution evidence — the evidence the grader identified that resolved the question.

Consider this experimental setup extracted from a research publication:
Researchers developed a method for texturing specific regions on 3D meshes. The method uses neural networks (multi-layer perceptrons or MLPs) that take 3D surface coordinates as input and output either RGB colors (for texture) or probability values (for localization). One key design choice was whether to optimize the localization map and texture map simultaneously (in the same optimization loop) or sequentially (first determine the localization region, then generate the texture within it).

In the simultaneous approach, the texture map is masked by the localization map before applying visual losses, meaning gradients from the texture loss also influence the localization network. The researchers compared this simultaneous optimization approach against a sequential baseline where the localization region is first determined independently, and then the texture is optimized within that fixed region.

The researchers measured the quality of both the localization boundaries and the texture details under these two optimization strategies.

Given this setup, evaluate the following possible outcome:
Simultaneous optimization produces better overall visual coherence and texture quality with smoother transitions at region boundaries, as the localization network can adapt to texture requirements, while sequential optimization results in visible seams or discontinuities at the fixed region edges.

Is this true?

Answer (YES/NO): NO